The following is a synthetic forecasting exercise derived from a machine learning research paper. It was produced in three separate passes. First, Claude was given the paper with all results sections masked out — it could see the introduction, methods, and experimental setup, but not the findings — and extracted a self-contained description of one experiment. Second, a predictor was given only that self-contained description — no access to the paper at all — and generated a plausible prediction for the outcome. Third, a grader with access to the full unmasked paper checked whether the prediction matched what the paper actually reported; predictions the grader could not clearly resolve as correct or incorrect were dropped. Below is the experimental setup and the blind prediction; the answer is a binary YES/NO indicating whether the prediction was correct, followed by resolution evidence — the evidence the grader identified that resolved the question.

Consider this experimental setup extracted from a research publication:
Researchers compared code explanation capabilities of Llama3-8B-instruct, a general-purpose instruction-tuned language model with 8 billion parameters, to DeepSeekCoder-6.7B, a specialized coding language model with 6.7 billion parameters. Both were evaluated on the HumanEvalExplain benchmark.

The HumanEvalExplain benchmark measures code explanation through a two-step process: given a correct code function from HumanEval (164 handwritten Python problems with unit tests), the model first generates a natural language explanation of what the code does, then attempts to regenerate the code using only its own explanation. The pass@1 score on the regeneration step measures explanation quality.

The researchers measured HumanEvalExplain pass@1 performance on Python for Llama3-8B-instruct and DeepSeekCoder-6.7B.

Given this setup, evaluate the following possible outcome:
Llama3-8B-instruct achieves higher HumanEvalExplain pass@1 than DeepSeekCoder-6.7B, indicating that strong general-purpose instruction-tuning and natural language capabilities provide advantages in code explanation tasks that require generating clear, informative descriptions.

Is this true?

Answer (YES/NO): NO